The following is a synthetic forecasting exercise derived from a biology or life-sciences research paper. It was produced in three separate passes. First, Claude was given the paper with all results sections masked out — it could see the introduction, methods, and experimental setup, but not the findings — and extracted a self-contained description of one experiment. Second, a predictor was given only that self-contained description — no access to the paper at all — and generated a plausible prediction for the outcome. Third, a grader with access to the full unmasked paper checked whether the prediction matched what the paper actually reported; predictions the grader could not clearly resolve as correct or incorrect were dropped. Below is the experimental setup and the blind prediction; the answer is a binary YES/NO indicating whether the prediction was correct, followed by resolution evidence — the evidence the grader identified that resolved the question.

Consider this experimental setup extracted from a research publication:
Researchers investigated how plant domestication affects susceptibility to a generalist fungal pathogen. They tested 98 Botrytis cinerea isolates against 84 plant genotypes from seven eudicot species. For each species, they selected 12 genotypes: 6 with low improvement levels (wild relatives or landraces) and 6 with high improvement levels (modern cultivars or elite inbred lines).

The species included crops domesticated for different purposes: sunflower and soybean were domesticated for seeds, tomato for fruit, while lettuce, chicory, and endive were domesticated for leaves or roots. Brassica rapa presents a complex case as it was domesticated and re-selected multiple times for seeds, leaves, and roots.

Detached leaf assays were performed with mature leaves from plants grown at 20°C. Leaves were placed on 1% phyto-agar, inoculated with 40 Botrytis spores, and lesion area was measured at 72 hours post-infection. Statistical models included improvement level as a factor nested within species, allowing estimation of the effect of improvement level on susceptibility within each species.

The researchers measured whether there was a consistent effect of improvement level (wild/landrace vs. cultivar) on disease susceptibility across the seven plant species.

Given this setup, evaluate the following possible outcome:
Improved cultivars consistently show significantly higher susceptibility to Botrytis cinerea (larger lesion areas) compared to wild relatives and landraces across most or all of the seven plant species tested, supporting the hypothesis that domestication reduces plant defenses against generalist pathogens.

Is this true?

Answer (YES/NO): NO